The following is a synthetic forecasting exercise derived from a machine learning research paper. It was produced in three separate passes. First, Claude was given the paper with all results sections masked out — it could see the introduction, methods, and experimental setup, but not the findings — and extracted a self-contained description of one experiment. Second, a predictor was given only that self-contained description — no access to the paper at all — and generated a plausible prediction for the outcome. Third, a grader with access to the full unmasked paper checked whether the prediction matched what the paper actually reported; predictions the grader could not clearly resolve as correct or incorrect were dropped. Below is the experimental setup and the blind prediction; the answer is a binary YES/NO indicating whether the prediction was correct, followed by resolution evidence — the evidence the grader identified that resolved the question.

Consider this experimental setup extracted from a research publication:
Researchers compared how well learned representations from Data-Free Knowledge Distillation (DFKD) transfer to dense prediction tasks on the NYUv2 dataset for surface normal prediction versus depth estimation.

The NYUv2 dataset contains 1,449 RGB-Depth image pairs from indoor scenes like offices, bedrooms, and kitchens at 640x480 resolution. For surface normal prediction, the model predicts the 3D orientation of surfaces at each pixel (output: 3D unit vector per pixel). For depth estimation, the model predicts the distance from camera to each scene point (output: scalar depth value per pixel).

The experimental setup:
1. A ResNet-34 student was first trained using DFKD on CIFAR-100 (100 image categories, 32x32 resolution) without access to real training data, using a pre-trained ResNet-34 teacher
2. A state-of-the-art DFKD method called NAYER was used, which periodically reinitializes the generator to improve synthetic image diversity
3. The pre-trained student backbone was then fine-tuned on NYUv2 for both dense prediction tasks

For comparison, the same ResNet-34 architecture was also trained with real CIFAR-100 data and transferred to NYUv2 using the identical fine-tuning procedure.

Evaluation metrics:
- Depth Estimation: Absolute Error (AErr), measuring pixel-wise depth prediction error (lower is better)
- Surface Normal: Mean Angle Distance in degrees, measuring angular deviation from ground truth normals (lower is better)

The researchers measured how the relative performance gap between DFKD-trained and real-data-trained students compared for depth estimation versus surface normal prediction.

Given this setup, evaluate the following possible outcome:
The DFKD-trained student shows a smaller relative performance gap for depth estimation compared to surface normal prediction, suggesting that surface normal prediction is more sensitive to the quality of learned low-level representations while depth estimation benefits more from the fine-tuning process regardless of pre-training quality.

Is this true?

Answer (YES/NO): YES